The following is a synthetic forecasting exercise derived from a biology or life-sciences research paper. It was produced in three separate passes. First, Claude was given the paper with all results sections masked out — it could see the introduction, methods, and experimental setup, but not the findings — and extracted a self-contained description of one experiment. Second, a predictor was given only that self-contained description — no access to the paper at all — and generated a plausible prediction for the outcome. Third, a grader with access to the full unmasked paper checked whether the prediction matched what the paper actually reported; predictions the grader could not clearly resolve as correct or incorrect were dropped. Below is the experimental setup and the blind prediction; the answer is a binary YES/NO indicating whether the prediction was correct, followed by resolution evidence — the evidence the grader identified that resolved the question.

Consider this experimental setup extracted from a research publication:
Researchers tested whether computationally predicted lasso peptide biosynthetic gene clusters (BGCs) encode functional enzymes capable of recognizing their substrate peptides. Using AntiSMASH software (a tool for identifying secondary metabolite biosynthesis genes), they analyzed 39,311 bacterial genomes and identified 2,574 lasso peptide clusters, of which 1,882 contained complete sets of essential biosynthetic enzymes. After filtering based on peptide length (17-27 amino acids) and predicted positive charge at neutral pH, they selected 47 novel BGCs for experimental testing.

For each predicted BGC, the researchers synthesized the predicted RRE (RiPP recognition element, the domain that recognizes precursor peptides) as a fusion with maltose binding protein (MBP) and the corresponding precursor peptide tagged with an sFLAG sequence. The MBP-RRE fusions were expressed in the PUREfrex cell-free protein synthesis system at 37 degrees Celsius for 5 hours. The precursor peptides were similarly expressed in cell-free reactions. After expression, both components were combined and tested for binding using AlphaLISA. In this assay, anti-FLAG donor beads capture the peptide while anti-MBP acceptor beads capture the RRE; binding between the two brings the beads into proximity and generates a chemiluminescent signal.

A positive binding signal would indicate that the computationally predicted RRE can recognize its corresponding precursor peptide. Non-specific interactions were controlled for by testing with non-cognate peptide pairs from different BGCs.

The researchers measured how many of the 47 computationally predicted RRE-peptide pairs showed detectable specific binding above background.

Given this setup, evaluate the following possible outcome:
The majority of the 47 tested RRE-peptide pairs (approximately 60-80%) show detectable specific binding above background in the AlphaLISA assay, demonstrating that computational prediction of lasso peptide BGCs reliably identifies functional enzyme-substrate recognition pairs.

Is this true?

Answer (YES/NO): YES